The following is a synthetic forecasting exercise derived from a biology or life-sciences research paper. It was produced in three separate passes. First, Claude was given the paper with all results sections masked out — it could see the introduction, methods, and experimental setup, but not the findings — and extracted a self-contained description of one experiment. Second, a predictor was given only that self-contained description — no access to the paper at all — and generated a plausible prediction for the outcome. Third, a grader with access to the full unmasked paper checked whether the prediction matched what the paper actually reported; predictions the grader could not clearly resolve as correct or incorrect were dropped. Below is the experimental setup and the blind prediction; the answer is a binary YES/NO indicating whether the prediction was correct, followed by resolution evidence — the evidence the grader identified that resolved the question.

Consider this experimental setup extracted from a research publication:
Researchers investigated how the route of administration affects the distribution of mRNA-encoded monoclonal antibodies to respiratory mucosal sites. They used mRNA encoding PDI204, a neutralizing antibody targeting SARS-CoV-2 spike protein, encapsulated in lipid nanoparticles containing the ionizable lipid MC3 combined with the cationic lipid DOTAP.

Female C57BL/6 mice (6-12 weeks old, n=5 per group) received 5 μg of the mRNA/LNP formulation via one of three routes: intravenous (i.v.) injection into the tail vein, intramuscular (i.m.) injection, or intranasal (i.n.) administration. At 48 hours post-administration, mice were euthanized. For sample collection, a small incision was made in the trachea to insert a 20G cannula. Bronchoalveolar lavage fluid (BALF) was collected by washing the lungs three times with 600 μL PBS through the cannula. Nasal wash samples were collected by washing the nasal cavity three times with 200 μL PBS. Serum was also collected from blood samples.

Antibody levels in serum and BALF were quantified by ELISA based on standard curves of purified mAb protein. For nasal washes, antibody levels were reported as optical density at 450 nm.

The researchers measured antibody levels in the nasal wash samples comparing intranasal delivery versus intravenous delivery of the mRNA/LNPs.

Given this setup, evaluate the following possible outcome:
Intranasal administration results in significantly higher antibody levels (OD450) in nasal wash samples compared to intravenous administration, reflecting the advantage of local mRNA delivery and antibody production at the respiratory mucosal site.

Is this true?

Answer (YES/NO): NO